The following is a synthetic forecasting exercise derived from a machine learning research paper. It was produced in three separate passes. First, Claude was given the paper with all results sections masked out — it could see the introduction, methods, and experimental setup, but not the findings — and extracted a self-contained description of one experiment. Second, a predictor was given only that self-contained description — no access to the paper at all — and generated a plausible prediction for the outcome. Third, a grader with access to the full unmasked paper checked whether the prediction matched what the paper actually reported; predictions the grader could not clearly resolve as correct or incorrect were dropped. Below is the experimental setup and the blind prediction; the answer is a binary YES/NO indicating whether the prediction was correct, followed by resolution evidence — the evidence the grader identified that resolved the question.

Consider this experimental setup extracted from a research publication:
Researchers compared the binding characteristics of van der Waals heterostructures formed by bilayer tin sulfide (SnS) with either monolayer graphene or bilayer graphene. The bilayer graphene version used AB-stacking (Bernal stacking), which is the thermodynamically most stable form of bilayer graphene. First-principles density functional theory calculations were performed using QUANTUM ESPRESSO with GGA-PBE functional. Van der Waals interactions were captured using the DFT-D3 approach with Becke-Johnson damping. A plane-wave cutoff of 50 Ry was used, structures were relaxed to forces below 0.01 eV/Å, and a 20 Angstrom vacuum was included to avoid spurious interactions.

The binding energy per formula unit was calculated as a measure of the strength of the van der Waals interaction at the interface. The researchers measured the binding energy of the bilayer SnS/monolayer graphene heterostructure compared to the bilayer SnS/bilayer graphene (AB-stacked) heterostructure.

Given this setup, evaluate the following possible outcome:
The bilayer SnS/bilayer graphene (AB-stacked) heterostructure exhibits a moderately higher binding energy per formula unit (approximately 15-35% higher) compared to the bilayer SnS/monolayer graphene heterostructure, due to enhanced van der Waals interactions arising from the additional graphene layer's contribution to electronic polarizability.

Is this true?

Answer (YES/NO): NO